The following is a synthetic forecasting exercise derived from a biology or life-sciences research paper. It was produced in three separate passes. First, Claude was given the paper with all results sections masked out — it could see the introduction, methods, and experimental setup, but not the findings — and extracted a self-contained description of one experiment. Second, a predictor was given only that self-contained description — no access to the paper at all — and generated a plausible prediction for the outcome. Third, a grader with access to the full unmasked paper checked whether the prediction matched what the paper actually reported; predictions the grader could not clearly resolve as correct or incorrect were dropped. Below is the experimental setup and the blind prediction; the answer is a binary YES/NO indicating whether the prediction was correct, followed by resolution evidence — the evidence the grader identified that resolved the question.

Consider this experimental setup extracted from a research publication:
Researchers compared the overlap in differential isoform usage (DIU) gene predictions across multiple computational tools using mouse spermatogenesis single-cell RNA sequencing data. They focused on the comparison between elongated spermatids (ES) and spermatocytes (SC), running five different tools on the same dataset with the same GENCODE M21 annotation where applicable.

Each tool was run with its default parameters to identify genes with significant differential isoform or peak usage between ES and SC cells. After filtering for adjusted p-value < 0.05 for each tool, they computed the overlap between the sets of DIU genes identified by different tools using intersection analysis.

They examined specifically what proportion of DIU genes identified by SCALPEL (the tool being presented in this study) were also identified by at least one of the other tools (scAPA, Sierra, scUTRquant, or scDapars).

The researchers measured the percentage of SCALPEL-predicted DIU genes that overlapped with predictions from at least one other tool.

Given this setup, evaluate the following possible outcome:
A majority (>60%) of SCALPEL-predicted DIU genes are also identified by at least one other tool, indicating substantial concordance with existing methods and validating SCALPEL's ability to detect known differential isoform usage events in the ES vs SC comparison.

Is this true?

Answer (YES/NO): YES